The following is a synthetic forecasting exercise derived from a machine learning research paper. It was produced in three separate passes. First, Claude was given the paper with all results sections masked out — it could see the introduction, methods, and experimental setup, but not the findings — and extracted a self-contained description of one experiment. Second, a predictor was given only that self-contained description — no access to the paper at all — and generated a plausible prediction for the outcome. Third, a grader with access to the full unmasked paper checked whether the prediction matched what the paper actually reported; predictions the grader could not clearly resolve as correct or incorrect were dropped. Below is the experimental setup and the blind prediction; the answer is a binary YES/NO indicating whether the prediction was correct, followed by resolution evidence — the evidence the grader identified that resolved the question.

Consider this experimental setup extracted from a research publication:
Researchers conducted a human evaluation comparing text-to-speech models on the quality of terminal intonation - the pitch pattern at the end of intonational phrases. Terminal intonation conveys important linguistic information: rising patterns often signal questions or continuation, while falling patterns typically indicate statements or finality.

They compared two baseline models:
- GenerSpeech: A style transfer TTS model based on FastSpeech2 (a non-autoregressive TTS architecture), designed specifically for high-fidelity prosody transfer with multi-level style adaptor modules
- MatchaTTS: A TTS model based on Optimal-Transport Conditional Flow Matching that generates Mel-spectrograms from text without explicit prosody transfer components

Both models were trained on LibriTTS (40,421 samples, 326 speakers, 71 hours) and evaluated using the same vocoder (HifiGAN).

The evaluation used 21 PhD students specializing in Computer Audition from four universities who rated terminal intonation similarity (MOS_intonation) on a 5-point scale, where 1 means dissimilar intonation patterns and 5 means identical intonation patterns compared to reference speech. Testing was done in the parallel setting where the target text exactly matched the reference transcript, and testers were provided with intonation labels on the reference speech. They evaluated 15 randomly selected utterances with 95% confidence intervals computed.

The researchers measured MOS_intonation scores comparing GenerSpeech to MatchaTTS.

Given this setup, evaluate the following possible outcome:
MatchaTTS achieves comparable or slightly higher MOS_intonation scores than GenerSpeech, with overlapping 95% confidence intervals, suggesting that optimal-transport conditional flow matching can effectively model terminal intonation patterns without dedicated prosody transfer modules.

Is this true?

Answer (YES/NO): NO